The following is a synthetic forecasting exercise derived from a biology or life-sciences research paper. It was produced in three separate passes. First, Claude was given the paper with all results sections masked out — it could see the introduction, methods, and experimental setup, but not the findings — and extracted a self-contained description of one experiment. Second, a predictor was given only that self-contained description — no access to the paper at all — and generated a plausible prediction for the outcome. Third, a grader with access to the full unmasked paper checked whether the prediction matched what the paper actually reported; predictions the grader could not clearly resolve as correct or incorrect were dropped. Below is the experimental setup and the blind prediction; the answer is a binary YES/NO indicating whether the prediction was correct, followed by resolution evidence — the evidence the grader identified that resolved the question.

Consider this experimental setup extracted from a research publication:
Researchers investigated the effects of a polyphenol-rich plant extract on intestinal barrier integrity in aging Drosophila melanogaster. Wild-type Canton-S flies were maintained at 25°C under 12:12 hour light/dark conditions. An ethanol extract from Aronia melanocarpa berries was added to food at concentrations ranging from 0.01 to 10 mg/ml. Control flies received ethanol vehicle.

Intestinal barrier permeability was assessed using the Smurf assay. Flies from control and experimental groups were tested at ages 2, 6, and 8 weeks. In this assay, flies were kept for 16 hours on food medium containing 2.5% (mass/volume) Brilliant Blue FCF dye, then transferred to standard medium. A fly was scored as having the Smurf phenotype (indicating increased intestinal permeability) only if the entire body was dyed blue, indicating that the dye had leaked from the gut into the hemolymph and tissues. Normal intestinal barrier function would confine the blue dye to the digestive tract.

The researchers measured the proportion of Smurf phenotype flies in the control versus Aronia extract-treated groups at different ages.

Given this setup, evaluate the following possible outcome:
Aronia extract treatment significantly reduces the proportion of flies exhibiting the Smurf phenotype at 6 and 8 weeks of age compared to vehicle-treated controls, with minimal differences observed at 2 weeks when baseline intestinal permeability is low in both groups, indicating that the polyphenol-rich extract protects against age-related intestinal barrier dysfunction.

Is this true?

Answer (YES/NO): NO